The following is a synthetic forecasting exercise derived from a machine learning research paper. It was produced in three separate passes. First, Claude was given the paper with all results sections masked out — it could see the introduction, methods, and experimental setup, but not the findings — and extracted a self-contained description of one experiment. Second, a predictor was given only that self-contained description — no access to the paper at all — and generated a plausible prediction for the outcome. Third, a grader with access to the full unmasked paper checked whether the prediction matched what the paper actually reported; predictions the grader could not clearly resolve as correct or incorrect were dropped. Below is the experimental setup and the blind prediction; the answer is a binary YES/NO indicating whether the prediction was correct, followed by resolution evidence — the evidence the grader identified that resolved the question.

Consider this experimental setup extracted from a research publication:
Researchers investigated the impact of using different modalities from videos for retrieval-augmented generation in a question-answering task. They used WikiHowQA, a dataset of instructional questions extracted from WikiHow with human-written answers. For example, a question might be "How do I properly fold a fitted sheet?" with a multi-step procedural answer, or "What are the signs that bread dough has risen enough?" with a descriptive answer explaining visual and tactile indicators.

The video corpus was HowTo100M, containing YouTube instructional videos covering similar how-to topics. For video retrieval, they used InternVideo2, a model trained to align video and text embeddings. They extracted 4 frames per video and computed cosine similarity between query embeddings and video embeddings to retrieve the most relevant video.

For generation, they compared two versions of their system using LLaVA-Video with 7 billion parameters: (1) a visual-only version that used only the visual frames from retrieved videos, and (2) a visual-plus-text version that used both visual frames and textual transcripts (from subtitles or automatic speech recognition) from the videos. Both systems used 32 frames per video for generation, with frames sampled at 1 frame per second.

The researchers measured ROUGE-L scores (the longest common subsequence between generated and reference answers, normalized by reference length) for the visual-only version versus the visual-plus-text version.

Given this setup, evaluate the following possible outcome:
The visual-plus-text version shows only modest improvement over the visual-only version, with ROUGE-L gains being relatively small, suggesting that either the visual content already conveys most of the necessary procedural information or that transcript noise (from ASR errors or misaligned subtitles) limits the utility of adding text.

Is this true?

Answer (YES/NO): YES